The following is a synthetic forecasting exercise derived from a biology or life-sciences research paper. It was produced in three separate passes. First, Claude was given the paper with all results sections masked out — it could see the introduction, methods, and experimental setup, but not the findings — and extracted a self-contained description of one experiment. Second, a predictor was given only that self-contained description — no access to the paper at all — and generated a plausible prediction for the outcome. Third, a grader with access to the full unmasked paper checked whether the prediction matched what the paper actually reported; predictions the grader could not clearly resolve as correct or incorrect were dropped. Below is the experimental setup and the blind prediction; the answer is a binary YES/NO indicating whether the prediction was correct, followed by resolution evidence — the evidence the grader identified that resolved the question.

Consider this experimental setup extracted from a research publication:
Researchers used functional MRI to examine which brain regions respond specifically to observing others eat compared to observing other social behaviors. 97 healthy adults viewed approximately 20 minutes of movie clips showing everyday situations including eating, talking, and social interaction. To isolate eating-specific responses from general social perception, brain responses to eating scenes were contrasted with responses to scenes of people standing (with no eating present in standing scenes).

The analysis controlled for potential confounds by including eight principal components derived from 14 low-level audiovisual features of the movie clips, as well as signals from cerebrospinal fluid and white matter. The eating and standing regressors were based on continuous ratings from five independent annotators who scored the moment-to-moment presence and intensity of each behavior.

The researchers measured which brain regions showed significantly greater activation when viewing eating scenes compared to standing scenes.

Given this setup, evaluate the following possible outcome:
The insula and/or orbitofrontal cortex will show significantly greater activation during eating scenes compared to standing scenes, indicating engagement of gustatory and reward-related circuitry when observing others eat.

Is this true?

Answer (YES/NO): YES